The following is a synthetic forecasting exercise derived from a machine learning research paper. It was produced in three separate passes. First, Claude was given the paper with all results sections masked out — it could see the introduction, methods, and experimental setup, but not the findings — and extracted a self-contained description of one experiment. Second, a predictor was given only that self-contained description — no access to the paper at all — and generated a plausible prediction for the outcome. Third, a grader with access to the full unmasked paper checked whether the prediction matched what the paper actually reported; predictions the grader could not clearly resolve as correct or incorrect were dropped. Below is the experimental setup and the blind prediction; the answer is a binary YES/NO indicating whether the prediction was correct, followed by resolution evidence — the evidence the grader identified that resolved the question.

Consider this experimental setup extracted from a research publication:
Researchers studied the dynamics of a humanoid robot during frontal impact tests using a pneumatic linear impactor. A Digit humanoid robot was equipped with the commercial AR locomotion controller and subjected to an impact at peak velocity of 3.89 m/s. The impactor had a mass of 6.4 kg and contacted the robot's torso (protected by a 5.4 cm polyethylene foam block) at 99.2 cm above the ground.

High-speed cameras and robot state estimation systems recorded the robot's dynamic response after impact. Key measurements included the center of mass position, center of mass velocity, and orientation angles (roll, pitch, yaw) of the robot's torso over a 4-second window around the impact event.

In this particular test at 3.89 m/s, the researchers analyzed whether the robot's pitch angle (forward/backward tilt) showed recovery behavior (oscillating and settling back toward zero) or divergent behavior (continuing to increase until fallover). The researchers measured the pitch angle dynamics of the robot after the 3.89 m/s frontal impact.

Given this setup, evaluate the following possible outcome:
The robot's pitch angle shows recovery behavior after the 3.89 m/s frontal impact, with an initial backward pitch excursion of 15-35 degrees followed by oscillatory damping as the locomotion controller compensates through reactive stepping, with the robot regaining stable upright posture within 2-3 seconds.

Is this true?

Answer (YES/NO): NO